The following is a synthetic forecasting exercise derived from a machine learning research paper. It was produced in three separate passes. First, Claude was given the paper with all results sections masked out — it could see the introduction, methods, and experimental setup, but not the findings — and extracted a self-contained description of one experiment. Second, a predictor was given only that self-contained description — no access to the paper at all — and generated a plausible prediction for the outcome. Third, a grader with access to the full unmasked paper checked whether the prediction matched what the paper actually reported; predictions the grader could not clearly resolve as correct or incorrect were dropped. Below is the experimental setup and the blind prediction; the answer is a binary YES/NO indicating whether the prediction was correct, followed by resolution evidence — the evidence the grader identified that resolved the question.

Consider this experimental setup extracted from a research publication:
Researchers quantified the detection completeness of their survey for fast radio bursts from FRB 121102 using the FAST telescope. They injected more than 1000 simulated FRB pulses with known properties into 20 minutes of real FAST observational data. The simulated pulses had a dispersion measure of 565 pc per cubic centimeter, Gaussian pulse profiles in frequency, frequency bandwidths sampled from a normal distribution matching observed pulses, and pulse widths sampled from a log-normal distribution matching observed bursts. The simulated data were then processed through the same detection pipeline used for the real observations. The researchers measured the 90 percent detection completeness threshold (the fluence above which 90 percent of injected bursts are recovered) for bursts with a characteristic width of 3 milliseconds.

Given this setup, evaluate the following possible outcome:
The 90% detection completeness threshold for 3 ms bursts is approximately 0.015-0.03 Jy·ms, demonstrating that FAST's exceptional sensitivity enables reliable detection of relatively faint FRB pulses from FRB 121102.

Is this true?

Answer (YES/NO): YES